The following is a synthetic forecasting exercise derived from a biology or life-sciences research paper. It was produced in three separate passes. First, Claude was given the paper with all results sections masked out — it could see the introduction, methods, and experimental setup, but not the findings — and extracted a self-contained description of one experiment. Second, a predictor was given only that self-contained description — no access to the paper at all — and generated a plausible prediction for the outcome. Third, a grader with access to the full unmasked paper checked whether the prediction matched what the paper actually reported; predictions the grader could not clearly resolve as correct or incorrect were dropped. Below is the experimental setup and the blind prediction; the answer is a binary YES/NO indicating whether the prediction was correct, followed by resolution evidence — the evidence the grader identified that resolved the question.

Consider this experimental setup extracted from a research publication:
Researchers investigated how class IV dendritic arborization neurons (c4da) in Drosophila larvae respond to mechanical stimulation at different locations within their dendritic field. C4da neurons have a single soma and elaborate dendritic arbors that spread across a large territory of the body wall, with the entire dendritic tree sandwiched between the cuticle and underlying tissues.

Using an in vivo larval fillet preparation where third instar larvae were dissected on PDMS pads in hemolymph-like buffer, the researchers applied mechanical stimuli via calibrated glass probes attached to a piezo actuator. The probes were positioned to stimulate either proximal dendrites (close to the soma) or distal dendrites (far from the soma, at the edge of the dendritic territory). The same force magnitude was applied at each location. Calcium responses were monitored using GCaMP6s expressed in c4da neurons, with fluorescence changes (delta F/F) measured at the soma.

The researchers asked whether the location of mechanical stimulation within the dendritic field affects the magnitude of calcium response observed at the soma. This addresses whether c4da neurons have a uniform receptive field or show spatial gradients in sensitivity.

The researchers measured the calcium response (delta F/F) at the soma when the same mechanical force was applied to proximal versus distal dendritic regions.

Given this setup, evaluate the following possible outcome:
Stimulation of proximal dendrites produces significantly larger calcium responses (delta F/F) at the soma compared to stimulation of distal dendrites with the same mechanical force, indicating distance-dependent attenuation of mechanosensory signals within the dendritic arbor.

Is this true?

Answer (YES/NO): NO